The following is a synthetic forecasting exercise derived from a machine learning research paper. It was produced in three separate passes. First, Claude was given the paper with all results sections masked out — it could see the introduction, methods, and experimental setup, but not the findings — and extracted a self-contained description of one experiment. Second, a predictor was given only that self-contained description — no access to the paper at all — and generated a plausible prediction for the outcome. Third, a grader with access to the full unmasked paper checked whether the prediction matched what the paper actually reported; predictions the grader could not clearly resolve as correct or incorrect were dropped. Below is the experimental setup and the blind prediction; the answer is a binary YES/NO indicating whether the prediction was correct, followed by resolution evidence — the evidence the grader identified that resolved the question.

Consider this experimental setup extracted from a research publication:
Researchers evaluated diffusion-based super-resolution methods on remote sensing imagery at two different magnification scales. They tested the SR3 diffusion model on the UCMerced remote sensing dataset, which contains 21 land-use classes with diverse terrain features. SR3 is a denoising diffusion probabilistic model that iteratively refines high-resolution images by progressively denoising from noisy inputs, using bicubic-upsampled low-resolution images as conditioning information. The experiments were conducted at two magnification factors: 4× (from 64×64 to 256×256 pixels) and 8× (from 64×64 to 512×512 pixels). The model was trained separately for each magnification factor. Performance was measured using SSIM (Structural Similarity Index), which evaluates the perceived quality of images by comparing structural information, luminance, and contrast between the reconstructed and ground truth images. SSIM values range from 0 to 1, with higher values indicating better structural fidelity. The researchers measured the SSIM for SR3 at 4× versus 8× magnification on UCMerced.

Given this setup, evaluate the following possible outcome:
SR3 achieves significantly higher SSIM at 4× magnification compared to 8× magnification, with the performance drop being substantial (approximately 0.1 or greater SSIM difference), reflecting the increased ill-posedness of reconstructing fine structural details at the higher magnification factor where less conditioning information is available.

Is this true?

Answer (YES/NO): YES